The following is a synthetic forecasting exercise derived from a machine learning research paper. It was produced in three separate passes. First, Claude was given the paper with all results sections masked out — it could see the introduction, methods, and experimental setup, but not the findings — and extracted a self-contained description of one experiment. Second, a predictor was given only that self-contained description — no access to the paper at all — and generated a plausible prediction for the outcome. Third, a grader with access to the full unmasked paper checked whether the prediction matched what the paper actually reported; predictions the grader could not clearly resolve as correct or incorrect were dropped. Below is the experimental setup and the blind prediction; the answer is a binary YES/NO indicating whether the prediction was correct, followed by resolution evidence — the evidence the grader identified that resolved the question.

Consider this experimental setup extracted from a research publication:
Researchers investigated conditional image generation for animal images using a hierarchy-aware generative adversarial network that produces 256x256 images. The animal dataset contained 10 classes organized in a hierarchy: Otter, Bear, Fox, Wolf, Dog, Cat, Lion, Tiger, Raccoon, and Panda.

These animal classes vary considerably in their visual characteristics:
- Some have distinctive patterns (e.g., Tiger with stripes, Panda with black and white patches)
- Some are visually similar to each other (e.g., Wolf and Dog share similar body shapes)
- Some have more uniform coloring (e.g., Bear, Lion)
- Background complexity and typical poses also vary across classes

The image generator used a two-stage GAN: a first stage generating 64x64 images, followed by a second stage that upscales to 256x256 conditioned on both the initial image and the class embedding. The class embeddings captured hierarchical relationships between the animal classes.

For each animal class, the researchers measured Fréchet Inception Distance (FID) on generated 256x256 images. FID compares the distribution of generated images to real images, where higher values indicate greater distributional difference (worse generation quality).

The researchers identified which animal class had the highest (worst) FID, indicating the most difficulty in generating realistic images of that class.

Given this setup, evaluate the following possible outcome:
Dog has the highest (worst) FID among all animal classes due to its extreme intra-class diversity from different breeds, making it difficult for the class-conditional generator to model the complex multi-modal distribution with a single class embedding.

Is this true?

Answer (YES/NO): NO